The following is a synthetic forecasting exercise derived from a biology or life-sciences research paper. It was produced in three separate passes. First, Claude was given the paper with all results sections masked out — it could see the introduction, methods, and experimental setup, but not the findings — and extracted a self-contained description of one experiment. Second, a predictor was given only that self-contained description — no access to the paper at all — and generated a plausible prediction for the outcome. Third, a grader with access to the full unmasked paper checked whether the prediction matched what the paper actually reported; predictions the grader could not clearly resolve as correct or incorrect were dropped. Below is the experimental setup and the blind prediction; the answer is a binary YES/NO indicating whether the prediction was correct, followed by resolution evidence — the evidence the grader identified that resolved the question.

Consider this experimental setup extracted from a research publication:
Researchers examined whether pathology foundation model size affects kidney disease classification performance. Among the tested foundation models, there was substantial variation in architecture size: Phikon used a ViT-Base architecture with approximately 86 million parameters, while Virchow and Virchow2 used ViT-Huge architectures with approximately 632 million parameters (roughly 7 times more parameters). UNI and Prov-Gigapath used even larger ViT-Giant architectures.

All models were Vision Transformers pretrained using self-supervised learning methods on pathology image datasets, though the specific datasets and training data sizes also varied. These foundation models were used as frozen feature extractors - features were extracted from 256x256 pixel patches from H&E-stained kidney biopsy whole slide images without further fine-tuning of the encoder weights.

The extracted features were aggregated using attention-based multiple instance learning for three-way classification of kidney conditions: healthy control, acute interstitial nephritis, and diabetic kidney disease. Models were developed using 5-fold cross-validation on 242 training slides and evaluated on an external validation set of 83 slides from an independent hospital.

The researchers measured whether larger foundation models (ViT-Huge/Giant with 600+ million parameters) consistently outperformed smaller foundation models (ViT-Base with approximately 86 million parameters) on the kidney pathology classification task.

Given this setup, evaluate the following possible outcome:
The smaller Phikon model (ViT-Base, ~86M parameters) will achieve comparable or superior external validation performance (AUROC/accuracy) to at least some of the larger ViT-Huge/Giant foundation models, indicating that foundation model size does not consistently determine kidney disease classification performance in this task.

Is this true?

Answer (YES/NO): NO